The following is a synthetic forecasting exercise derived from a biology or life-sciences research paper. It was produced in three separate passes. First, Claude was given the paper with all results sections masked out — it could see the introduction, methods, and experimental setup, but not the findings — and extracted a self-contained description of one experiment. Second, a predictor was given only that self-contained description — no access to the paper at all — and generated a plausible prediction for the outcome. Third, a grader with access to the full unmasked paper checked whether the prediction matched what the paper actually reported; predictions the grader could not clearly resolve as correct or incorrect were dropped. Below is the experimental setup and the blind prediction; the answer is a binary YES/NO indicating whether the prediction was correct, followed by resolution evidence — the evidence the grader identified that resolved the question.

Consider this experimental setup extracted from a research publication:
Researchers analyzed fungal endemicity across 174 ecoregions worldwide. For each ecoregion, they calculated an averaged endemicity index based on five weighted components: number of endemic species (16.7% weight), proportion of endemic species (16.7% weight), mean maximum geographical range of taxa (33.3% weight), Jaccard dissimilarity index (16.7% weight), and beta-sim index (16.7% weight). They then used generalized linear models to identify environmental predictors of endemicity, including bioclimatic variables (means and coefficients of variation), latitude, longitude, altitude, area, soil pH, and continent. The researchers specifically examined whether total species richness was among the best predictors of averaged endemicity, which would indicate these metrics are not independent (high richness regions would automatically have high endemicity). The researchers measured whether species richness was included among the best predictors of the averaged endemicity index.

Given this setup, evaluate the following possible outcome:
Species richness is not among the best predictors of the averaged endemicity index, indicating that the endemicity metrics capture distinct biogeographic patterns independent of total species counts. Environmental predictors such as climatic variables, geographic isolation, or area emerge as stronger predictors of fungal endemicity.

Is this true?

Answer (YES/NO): YES